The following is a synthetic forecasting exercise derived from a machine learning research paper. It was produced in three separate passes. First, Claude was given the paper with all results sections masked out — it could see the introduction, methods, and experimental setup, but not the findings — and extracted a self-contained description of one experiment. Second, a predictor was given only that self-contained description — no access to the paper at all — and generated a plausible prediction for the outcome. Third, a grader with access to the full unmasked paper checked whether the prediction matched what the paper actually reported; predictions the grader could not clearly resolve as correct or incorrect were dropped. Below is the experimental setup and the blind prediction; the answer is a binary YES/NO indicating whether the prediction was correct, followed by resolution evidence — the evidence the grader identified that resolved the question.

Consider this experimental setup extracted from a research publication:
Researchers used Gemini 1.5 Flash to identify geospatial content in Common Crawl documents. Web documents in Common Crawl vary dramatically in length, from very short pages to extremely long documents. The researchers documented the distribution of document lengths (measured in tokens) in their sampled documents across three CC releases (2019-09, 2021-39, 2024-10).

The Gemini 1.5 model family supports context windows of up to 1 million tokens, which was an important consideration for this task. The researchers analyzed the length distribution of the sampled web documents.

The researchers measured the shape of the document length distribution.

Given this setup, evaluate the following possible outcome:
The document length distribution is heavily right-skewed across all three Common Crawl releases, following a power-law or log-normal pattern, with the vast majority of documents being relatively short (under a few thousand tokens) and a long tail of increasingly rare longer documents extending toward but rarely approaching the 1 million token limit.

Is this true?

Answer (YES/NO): NO